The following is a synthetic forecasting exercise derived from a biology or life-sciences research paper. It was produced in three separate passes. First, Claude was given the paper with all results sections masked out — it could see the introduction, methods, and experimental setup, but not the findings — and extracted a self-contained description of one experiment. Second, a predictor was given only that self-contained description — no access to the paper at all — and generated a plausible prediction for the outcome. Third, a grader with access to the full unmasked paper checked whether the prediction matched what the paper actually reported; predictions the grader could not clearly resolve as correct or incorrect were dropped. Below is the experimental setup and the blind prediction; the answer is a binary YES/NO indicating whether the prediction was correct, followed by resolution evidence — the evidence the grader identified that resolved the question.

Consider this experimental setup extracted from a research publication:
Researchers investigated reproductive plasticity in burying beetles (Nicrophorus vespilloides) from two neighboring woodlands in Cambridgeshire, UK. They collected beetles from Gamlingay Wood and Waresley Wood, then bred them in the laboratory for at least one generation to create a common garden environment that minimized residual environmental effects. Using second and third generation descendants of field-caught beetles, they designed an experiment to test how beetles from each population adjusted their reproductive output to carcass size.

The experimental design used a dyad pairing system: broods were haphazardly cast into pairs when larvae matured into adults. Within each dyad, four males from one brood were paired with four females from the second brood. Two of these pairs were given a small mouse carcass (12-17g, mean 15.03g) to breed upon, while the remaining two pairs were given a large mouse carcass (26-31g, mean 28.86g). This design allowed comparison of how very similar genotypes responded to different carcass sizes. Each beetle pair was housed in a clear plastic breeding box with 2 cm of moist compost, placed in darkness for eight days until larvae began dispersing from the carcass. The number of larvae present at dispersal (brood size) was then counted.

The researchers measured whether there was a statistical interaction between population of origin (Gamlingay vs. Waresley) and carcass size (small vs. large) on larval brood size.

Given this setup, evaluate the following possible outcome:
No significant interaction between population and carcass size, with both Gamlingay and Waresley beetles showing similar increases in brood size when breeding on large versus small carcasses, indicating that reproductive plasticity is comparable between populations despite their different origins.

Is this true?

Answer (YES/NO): NO